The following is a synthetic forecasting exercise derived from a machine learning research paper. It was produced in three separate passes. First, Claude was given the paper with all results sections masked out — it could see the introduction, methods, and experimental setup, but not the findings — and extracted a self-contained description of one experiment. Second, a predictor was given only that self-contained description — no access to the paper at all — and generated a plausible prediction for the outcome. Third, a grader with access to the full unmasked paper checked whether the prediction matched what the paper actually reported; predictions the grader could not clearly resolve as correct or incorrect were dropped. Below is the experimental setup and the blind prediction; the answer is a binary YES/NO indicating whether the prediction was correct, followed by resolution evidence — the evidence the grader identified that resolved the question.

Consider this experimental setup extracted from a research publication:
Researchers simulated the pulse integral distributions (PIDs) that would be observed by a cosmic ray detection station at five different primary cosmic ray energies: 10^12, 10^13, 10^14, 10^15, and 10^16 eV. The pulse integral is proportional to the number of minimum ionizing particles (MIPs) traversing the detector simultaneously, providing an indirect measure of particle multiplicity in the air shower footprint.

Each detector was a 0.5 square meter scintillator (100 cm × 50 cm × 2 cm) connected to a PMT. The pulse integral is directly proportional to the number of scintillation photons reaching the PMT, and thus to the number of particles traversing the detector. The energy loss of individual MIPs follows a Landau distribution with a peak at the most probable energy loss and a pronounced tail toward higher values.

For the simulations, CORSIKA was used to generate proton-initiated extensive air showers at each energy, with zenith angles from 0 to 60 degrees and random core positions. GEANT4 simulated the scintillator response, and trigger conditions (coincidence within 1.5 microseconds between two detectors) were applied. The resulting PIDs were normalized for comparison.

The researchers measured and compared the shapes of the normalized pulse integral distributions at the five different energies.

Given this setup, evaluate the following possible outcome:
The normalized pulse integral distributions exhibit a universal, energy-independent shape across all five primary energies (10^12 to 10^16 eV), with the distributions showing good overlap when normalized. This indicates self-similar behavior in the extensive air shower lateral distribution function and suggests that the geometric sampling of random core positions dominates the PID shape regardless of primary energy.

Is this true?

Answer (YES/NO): NO